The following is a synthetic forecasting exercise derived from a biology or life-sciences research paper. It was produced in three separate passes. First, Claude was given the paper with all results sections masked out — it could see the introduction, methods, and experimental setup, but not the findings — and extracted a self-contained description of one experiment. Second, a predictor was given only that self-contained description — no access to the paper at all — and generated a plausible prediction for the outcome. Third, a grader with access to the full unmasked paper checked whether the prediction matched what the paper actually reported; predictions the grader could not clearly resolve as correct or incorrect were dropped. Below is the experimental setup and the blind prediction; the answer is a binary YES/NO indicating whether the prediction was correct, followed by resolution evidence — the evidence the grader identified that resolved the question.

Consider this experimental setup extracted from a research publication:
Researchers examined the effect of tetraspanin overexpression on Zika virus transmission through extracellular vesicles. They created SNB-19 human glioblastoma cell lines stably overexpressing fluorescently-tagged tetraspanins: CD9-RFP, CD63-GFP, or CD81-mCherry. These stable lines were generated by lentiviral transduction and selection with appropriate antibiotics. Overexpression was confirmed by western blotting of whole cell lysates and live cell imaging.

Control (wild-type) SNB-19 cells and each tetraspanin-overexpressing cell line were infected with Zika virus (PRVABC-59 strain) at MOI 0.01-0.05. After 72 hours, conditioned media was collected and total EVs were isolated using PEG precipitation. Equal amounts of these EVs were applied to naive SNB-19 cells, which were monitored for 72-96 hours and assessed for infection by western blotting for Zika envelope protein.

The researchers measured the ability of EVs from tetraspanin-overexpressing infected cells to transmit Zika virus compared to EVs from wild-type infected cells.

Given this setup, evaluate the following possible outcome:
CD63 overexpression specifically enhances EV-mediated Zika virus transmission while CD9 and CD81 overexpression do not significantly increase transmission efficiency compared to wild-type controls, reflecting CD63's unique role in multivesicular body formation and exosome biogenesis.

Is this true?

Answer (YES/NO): NO